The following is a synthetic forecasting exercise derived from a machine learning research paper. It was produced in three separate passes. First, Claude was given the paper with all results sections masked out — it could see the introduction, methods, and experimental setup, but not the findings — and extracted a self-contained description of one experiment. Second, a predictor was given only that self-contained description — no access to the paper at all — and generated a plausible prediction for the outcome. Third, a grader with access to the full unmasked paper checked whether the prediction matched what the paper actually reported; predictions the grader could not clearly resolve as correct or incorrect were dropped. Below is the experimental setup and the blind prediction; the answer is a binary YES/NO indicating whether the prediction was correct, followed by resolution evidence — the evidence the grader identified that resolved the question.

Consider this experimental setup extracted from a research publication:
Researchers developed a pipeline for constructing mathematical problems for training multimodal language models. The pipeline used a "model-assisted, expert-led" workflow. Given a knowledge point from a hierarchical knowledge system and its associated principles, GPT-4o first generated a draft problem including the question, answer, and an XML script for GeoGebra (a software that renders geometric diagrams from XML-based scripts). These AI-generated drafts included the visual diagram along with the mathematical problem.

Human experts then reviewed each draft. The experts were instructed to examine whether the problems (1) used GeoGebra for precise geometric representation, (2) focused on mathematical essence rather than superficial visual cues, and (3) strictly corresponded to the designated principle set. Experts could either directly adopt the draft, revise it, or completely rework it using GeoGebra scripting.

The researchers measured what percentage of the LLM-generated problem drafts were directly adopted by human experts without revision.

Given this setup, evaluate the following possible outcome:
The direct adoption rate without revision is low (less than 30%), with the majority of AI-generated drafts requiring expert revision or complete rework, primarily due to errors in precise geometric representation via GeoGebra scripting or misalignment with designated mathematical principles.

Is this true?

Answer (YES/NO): YES